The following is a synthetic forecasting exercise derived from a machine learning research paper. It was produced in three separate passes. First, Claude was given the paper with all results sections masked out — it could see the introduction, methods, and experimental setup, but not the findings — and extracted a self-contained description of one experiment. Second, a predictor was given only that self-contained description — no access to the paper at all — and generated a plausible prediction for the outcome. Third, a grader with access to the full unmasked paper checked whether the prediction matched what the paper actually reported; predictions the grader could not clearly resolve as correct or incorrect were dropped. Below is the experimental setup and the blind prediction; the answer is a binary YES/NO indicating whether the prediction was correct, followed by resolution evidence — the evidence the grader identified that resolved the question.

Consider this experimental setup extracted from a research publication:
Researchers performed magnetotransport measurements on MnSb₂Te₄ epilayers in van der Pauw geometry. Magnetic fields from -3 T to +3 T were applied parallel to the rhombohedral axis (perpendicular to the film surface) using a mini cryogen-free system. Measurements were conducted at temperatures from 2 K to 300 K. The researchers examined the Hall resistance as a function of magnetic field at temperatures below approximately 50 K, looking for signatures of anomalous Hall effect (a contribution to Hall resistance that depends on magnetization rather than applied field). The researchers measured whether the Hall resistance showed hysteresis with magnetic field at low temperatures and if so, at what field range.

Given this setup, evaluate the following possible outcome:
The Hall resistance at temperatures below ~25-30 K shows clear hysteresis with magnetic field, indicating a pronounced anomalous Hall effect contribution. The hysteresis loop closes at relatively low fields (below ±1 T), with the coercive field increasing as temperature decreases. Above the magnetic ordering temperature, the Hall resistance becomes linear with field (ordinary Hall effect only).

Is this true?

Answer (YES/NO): NO